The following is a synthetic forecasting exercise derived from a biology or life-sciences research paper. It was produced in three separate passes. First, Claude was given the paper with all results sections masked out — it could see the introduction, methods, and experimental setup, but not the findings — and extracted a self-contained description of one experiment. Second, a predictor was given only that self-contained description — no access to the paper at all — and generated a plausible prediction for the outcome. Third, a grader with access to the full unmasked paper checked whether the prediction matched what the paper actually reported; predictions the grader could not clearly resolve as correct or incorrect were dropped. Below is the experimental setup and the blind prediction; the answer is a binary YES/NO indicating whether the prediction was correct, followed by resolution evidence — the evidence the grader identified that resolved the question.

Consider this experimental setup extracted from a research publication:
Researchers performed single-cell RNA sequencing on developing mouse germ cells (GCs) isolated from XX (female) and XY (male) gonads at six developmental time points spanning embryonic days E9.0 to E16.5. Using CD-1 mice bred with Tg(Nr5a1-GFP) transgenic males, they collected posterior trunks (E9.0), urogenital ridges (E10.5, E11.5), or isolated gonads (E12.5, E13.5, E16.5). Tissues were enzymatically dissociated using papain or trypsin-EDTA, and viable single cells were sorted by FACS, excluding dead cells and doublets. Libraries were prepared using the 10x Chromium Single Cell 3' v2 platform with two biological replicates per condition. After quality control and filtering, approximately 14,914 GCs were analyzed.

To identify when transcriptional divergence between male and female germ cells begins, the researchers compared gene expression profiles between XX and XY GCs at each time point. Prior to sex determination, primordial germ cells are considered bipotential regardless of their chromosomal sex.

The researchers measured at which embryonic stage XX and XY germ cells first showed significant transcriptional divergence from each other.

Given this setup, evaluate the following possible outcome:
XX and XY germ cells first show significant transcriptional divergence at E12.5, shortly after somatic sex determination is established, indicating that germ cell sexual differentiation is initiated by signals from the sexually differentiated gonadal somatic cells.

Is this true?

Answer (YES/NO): NO